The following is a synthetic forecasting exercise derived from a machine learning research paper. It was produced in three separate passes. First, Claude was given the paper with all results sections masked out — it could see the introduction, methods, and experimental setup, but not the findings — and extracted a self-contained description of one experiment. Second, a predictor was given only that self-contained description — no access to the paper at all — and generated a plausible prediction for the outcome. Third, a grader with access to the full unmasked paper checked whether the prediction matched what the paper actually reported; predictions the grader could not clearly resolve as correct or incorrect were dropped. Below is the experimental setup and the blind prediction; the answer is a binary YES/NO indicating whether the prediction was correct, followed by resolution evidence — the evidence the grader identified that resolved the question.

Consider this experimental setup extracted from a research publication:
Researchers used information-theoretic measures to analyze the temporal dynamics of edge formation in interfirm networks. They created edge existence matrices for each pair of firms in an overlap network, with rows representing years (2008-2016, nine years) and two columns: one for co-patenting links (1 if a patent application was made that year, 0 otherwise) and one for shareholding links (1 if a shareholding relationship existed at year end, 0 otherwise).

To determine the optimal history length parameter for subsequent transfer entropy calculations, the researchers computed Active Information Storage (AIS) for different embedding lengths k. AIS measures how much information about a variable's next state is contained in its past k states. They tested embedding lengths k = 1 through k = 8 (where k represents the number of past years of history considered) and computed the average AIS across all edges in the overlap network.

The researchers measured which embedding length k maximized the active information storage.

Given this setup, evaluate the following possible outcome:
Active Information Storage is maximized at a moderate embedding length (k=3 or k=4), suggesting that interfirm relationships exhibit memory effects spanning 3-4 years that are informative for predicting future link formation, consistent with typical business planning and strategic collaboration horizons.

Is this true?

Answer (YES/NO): NO